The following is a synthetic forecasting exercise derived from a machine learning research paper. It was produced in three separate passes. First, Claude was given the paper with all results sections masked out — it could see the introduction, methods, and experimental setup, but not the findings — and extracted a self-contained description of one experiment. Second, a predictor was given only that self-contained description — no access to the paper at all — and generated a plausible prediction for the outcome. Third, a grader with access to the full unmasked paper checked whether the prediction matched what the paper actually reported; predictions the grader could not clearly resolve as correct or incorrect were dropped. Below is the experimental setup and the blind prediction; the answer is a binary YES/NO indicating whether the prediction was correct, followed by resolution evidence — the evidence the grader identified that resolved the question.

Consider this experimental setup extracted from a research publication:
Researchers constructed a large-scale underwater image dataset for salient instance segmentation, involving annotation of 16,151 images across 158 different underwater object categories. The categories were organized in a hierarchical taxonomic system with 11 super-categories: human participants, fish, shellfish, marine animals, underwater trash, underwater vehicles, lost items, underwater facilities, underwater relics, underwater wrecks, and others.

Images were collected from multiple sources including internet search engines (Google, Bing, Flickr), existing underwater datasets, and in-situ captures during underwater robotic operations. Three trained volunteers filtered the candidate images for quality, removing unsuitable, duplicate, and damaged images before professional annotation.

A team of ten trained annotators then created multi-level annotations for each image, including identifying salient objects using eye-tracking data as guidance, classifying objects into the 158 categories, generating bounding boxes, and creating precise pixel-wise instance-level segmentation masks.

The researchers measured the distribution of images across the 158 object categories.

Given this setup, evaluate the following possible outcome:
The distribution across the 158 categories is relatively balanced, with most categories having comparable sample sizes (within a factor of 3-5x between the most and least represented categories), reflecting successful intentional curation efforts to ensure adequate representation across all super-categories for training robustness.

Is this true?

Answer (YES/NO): NO